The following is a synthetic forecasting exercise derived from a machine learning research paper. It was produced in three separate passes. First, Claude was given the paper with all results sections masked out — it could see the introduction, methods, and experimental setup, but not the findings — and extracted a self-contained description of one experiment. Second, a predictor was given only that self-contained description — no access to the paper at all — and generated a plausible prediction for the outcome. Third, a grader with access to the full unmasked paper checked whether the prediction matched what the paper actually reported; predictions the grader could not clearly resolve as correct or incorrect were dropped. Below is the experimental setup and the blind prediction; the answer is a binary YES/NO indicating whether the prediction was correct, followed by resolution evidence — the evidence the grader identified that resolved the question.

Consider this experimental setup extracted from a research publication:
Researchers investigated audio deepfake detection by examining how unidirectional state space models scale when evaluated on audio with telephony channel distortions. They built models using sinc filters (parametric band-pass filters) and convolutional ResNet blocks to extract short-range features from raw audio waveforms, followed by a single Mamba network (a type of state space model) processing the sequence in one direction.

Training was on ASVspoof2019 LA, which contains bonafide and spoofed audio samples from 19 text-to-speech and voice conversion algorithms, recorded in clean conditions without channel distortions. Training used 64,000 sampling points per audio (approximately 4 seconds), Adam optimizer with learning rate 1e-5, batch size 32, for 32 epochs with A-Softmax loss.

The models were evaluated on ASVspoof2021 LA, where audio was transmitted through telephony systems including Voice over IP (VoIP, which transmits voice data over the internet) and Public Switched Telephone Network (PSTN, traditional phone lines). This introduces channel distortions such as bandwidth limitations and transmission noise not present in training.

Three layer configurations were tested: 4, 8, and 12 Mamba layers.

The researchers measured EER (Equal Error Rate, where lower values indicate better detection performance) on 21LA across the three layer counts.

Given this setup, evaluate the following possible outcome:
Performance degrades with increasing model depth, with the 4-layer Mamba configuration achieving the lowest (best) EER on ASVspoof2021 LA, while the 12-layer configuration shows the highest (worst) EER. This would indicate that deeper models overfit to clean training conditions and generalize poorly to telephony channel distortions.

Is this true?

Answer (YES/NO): NO